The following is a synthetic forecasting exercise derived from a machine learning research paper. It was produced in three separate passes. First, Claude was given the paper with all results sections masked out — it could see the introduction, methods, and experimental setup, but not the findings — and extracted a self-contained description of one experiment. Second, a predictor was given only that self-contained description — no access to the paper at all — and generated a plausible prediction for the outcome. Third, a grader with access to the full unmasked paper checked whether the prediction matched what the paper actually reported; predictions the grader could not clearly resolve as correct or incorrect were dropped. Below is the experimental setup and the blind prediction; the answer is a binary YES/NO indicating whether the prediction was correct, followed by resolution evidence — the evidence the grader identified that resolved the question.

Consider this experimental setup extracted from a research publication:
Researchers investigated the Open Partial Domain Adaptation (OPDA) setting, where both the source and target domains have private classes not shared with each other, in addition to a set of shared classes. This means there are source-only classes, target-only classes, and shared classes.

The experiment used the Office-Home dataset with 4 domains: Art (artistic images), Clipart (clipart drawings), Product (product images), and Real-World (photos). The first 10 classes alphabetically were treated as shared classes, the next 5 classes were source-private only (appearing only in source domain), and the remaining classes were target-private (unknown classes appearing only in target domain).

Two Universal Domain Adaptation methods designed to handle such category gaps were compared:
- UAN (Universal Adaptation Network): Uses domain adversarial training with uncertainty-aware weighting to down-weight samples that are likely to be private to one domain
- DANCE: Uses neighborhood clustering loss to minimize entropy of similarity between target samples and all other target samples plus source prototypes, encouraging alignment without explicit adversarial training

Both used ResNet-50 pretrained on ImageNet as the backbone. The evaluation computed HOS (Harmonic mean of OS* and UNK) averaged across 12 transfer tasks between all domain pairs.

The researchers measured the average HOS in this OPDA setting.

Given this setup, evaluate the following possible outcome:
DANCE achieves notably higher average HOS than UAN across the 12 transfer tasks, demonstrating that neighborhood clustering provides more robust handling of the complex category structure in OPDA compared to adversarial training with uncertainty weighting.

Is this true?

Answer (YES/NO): YES